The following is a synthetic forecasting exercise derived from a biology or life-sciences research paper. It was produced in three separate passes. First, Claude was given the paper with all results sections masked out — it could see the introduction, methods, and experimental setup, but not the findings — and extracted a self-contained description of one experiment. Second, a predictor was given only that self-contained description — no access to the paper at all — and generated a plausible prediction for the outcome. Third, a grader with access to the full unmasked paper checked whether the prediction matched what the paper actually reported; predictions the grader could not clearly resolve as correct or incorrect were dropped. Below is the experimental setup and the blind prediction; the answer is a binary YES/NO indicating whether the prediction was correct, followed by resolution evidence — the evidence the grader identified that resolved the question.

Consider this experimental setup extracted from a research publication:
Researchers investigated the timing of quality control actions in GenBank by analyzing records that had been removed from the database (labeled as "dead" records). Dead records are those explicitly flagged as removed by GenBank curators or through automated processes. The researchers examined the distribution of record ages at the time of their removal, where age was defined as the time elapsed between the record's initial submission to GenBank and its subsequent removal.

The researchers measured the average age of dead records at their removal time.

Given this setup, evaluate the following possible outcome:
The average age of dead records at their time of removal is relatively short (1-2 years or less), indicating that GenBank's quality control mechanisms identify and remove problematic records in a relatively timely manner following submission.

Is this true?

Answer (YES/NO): NO